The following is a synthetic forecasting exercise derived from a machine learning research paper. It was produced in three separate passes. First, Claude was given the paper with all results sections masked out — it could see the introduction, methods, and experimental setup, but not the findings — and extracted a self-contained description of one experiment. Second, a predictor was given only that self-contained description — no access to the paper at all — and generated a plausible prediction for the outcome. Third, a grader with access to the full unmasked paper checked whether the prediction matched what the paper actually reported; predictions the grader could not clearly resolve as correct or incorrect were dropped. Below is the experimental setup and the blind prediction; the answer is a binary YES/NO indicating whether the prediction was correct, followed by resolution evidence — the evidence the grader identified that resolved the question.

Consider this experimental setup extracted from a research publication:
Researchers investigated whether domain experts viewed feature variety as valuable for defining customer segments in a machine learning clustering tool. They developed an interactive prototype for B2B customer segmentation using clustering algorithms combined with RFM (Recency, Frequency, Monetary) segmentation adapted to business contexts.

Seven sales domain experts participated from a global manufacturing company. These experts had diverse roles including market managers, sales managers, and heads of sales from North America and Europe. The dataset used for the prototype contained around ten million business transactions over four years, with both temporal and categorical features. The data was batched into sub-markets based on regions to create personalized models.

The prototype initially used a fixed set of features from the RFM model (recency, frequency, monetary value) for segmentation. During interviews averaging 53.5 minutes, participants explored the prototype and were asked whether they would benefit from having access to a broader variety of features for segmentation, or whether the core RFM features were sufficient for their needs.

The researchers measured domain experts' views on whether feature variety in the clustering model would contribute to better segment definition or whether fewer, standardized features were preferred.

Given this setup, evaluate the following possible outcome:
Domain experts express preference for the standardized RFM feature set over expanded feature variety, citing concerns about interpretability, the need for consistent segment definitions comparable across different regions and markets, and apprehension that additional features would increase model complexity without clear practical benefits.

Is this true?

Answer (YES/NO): NO